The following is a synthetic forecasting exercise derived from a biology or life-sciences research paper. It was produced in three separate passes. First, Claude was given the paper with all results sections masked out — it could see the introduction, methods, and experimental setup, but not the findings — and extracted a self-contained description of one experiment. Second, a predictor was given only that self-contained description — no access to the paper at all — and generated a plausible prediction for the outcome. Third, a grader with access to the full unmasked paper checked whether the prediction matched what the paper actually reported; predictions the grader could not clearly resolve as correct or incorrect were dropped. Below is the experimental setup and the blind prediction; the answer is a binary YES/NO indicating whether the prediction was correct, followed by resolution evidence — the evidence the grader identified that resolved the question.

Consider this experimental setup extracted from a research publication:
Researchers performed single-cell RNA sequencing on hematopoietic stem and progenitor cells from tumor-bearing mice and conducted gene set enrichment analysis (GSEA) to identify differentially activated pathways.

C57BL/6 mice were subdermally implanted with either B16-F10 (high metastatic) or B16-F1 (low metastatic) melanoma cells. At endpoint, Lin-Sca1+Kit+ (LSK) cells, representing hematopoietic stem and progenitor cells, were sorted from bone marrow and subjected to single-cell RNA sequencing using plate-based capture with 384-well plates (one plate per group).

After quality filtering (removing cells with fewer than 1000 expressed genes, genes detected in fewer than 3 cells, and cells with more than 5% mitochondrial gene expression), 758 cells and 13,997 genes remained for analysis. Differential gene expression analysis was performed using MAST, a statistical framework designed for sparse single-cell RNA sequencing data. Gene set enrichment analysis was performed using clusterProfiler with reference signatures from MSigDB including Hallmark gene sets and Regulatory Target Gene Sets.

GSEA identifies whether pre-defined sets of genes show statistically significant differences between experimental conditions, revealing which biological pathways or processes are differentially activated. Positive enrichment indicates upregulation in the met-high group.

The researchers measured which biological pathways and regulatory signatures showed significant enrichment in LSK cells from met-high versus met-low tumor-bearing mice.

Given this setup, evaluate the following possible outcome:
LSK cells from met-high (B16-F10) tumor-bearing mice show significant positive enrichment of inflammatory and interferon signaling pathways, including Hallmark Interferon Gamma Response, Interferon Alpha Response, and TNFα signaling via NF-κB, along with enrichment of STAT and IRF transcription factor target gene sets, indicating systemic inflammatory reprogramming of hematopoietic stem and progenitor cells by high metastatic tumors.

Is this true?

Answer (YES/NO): NO